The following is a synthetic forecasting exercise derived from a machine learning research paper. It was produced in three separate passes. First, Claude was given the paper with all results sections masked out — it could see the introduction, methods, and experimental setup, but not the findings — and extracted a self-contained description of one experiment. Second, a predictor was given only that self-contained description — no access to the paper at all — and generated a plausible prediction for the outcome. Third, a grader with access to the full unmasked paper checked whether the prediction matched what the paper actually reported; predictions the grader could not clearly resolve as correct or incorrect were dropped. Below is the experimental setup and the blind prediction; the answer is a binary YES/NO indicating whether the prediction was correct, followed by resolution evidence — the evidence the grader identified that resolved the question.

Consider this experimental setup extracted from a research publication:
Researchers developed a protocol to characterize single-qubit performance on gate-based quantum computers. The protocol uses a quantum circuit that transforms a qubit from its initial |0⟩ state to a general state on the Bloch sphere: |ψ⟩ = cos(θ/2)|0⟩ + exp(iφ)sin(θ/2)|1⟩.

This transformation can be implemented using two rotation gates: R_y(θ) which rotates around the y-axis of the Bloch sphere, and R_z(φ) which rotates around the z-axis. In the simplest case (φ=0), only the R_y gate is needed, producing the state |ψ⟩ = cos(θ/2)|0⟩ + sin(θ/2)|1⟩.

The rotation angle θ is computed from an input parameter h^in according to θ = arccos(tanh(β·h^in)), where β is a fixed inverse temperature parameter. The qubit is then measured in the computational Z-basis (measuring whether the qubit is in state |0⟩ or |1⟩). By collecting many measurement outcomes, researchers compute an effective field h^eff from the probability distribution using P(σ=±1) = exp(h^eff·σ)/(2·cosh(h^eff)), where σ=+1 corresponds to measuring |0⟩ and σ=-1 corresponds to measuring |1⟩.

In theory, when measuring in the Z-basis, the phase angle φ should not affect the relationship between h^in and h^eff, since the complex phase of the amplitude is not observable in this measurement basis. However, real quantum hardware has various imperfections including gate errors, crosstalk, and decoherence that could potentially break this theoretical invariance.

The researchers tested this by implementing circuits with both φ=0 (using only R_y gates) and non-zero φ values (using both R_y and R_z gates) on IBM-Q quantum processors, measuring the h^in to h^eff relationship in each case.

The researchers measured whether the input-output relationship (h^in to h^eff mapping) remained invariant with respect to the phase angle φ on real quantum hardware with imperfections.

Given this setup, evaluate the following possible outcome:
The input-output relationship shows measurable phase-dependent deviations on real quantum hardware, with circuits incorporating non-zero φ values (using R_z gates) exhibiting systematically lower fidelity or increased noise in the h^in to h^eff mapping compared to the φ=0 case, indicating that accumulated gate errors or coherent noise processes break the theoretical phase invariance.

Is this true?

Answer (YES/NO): NO